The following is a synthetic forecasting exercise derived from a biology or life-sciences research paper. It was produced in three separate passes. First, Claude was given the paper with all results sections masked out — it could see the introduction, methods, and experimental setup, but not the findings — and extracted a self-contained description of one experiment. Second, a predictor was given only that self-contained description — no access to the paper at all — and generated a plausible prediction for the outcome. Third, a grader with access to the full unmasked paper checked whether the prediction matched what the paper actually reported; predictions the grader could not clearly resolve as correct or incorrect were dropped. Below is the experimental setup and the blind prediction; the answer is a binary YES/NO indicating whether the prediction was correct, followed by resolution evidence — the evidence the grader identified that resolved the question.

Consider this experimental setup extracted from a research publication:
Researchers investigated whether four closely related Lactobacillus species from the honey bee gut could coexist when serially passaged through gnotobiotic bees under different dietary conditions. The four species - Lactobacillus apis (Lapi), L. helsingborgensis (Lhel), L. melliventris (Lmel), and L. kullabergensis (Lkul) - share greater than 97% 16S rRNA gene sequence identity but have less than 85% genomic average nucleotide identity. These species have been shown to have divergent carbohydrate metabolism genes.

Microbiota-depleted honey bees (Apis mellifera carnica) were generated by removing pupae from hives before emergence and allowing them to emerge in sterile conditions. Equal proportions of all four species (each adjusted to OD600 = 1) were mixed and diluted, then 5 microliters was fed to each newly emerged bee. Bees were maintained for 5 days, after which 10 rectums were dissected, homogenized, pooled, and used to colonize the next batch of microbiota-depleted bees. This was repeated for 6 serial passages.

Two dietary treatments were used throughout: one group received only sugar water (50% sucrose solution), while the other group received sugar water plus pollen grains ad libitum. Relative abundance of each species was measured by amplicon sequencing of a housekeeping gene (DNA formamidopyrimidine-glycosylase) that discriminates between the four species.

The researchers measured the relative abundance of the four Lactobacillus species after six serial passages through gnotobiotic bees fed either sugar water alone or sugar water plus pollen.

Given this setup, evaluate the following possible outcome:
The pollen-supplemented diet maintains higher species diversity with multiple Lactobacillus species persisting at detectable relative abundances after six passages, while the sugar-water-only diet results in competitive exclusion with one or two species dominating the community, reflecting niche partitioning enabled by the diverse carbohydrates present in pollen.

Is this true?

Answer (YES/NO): YES